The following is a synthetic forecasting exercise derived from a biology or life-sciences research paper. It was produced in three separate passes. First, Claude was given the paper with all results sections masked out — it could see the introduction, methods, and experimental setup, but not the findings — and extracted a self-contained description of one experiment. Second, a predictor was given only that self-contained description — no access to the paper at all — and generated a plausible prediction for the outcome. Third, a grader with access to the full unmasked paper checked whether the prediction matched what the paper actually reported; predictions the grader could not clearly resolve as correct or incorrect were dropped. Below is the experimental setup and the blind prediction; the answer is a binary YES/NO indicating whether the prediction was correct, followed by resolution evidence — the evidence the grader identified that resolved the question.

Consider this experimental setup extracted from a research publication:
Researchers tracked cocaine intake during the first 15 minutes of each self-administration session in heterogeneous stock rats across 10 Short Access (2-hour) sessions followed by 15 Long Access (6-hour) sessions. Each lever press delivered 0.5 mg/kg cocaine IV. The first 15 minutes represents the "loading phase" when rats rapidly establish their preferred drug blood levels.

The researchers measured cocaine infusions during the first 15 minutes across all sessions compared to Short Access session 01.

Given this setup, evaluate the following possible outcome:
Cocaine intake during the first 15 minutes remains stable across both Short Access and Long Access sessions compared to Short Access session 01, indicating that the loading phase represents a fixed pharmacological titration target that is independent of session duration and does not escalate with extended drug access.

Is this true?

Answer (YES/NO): NO